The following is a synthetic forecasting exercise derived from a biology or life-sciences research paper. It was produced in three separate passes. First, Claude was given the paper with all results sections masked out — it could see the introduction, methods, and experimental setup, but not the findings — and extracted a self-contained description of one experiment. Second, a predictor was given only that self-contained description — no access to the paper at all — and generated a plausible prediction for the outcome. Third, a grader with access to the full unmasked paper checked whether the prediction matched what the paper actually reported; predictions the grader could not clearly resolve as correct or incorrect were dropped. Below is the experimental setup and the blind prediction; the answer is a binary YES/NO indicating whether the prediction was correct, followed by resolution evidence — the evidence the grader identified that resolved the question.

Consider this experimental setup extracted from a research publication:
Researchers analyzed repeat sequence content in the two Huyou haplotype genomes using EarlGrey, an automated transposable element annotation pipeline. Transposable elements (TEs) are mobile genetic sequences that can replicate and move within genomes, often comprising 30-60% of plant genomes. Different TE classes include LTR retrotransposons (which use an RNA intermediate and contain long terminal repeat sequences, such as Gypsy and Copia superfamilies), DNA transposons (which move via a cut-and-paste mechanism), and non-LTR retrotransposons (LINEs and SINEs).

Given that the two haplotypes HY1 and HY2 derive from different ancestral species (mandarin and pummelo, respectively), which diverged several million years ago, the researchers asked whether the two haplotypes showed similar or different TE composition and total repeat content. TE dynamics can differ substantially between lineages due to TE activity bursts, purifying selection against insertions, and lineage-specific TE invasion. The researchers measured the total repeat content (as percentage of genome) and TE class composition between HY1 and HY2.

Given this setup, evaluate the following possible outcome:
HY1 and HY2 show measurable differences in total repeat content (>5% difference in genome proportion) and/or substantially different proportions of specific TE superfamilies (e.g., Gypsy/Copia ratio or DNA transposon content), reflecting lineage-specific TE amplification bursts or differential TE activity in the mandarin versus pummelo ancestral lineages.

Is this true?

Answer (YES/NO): NO